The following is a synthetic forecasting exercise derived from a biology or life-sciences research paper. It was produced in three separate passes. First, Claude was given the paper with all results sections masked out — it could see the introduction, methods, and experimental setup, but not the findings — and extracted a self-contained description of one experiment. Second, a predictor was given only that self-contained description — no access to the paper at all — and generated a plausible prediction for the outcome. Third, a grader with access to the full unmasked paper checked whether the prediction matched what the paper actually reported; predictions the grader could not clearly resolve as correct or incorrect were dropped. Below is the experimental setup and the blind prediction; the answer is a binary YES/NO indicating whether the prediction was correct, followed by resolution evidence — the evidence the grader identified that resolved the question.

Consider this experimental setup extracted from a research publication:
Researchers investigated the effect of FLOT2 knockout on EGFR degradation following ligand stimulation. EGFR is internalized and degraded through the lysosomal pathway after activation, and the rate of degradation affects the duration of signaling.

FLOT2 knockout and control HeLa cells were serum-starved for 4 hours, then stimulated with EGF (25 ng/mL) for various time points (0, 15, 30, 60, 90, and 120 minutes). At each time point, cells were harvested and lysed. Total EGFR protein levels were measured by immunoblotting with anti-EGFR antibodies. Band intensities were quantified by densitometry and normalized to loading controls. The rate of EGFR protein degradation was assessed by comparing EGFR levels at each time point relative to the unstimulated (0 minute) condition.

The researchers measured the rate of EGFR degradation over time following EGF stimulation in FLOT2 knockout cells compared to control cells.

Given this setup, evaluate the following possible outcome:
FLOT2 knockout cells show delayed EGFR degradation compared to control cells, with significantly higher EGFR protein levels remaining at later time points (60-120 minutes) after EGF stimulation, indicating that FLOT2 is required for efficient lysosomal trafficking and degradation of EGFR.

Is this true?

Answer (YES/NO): NO